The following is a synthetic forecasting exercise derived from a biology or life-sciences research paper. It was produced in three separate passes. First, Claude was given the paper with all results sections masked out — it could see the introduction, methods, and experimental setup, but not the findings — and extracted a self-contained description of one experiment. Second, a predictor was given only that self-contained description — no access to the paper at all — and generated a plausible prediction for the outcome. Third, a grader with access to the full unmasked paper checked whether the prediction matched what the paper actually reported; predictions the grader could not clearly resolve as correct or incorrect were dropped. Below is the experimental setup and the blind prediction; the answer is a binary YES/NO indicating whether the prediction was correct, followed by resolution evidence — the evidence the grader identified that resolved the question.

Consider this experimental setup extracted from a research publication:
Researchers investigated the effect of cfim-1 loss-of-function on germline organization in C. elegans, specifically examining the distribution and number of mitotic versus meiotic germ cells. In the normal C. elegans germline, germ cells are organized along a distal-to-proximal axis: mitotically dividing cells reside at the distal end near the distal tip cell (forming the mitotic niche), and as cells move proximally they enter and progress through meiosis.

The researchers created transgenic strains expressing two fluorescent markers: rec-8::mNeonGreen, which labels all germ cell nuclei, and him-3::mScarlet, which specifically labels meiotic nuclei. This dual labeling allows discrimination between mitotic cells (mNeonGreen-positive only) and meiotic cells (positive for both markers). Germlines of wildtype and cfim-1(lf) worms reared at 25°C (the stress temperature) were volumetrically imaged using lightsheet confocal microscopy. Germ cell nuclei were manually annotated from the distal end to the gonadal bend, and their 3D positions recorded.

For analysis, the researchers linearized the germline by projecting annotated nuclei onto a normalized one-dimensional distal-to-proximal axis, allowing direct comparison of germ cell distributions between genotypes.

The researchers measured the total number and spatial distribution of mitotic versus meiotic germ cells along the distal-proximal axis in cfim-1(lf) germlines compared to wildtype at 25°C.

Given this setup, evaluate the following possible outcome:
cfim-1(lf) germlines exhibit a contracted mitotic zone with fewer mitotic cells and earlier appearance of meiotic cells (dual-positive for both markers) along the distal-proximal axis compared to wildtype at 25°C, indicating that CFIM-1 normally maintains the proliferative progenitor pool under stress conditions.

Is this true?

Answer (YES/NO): NO